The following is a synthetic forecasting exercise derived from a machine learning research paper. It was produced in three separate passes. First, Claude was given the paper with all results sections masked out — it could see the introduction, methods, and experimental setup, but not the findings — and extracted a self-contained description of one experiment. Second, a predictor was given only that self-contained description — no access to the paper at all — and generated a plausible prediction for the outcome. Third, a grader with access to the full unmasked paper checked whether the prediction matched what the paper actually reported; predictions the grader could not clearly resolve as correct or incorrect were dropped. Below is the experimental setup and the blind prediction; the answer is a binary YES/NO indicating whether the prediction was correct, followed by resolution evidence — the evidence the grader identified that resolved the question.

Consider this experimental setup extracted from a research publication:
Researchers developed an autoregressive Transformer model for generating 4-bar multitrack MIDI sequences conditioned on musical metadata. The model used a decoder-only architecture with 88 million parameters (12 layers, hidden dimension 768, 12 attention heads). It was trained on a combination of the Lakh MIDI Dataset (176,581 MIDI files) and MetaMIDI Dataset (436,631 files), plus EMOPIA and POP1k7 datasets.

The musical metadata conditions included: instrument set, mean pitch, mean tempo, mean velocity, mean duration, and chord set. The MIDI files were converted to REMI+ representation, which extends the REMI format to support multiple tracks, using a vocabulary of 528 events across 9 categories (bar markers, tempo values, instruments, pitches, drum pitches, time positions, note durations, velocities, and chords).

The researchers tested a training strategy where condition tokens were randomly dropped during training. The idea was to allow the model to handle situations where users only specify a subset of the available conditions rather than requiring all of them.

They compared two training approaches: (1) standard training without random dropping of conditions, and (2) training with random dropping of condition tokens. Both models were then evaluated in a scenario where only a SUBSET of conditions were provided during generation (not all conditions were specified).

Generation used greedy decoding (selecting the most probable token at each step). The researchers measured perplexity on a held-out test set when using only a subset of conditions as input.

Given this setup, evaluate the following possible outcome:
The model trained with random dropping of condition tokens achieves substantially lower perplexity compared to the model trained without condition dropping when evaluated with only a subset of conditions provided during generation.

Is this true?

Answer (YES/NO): YES